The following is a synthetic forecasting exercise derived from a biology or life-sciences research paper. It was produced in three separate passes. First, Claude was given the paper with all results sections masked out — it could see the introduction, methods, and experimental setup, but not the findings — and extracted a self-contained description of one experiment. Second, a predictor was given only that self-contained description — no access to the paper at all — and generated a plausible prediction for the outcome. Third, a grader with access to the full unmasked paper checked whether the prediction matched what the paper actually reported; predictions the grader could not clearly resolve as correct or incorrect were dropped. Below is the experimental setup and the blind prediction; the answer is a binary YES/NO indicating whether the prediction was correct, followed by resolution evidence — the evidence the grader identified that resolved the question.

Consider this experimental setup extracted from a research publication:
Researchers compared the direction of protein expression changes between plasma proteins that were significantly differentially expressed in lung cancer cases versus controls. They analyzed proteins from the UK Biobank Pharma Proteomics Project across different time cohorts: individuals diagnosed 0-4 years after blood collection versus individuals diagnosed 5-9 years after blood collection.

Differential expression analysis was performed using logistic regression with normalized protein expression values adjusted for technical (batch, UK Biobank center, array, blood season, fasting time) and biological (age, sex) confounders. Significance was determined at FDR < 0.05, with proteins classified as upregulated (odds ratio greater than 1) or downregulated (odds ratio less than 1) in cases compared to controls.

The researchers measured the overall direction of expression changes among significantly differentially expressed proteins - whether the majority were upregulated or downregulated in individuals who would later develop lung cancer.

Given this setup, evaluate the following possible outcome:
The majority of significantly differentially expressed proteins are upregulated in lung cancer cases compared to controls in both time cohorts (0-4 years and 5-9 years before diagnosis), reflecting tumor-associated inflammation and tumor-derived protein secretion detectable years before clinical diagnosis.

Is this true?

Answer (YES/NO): YES